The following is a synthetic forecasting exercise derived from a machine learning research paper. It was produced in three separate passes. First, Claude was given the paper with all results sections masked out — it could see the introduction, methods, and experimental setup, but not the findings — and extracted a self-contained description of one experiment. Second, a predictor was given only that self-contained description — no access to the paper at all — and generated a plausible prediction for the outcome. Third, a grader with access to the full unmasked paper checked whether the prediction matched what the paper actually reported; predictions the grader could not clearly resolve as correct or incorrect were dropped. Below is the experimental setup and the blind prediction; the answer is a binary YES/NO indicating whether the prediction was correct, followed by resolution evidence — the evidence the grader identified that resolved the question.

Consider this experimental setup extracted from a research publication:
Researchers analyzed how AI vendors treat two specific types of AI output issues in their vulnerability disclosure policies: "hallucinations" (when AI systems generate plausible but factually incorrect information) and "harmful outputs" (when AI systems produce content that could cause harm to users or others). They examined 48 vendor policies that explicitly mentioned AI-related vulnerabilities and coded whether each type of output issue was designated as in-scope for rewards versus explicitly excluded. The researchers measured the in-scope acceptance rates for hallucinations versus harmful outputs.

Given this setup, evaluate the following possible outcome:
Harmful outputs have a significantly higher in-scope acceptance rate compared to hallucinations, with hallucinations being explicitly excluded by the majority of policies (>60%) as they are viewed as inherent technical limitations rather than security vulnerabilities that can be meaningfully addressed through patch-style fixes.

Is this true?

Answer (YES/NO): YES